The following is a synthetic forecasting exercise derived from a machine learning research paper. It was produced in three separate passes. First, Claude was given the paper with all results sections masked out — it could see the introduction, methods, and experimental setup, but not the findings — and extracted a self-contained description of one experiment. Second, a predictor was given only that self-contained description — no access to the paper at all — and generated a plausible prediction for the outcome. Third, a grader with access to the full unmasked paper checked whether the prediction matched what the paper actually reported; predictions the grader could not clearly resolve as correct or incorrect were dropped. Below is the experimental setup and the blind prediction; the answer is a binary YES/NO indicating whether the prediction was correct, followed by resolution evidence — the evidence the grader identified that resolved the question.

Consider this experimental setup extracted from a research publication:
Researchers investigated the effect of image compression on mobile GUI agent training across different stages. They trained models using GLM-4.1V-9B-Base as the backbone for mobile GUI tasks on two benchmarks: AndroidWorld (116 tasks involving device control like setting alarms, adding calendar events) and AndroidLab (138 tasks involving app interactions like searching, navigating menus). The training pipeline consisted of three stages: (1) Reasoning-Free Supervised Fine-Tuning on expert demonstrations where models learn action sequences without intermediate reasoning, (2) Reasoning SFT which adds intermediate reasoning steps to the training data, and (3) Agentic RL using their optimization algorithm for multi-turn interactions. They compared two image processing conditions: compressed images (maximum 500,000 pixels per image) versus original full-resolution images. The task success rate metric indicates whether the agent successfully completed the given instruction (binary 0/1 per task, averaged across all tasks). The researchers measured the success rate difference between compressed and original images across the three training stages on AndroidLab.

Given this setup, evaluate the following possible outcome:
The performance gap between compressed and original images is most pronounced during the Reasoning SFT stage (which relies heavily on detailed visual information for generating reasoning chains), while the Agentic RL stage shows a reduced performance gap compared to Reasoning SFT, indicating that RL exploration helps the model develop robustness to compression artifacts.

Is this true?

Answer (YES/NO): NO